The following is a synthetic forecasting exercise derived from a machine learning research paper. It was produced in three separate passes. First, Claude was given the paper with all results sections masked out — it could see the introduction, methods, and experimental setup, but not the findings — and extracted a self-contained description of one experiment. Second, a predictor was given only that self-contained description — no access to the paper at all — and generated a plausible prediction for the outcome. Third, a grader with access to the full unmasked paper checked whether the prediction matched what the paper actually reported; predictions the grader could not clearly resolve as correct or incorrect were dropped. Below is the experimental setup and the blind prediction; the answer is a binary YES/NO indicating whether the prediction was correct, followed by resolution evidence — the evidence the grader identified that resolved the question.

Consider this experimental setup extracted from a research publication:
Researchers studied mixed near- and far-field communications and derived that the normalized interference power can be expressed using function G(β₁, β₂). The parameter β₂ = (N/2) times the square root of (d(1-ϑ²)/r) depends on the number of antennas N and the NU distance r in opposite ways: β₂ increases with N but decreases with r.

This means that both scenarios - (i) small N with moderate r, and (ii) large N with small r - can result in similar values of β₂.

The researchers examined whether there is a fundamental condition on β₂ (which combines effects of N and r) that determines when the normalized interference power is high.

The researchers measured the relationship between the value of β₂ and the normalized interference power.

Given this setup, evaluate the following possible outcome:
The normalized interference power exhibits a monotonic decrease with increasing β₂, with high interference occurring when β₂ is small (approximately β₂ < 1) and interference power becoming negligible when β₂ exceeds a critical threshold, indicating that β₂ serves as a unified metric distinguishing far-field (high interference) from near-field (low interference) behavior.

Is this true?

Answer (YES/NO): NO